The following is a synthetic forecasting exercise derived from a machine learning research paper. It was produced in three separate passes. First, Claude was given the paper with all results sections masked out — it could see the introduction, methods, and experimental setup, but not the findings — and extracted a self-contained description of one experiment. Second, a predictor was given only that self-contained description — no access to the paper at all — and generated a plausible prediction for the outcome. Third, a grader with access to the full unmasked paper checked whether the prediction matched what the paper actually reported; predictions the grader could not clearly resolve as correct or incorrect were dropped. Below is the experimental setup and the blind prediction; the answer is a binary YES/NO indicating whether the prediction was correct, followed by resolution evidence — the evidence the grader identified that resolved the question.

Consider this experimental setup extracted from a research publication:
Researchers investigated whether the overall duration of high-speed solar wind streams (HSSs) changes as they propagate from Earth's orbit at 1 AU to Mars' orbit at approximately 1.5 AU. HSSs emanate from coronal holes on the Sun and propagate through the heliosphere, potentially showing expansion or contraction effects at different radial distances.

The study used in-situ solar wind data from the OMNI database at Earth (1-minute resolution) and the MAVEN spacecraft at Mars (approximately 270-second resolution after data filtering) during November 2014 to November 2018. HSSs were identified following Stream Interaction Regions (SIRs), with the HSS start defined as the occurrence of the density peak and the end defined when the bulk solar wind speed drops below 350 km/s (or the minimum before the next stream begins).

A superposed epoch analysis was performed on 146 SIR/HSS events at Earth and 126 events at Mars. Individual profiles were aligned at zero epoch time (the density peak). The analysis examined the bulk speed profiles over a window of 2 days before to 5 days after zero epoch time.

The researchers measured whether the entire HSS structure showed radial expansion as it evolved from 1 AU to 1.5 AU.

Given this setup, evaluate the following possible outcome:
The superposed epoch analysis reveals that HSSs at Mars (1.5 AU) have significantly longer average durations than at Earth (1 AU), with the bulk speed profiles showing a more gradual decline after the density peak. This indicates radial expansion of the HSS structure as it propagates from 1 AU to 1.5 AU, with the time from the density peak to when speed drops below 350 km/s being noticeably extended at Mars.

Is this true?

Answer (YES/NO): NO